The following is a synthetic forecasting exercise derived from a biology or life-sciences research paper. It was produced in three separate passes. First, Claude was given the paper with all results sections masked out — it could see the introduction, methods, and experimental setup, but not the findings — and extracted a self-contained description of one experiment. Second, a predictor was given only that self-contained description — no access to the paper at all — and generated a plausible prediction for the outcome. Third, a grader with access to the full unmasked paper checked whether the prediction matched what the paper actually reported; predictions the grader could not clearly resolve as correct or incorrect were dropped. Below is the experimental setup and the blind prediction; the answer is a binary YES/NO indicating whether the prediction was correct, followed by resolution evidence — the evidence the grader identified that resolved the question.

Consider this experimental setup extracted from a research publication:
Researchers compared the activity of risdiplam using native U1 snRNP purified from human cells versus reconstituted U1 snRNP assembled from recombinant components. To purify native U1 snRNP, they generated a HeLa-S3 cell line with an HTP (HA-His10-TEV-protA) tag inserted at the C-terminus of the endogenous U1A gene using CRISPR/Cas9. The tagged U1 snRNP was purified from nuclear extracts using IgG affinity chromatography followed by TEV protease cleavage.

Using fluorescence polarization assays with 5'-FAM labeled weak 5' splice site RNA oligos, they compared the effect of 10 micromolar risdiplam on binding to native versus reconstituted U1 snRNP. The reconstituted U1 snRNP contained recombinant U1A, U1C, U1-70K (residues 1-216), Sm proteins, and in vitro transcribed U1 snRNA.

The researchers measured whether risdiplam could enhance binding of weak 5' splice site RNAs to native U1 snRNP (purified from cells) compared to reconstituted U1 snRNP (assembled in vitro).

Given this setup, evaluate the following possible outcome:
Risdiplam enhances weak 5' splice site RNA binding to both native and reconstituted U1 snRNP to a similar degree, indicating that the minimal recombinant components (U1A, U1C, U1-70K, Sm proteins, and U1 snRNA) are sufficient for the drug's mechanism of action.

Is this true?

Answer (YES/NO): NO